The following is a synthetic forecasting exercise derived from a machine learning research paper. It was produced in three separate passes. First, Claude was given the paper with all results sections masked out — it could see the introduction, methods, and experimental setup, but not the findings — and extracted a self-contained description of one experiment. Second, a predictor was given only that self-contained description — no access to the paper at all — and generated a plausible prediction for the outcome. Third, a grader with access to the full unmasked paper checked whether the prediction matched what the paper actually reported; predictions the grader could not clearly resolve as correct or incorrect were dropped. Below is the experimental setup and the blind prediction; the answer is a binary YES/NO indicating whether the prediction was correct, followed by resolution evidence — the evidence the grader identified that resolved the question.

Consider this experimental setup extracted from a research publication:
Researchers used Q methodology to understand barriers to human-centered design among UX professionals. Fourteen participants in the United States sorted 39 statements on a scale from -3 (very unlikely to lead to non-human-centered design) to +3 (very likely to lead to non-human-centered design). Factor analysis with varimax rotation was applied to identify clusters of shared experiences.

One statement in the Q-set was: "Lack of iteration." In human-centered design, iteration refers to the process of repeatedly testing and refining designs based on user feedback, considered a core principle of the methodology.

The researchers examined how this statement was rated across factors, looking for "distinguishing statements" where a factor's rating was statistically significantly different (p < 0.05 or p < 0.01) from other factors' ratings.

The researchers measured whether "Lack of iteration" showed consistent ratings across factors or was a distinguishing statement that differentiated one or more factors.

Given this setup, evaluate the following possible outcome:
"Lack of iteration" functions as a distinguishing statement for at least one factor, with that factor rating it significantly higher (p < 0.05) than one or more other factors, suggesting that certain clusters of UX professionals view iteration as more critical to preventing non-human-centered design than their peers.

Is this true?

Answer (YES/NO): NO